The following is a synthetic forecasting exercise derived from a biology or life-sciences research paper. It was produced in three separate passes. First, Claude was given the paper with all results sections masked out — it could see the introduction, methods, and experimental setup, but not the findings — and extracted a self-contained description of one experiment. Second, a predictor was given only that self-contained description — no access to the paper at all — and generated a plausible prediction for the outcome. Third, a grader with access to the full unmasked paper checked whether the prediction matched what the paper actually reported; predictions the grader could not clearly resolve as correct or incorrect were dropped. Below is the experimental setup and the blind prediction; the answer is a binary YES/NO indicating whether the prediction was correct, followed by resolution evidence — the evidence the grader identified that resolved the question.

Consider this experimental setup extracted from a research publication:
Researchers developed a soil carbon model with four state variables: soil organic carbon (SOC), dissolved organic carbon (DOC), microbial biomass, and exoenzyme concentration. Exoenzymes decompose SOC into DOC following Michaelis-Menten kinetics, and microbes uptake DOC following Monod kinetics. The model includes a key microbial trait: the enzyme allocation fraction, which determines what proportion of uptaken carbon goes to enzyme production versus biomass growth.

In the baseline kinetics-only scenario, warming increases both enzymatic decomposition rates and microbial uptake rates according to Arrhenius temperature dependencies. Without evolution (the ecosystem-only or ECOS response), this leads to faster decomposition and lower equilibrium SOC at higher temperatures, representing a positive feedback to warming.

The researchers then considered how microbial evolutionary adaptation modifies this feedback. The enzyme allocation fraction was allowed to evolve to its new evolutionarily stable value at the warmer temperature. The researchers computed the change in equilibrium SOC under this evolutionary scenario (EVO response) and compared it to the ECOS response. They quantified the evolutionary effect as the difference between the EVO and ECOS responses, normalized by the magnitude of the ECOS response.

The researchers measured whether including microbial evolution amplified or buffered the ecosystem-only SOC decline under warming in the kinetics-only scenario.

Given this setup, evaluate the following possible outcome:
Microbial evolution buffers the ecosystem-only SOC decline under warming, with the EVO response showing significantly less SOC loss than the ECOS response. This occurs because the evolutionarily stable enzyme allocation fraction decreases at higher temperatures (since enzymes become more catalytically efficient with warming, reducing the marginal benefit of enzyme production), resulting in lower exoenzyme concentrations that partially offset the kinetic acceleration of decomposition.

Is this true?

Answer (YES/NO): NO